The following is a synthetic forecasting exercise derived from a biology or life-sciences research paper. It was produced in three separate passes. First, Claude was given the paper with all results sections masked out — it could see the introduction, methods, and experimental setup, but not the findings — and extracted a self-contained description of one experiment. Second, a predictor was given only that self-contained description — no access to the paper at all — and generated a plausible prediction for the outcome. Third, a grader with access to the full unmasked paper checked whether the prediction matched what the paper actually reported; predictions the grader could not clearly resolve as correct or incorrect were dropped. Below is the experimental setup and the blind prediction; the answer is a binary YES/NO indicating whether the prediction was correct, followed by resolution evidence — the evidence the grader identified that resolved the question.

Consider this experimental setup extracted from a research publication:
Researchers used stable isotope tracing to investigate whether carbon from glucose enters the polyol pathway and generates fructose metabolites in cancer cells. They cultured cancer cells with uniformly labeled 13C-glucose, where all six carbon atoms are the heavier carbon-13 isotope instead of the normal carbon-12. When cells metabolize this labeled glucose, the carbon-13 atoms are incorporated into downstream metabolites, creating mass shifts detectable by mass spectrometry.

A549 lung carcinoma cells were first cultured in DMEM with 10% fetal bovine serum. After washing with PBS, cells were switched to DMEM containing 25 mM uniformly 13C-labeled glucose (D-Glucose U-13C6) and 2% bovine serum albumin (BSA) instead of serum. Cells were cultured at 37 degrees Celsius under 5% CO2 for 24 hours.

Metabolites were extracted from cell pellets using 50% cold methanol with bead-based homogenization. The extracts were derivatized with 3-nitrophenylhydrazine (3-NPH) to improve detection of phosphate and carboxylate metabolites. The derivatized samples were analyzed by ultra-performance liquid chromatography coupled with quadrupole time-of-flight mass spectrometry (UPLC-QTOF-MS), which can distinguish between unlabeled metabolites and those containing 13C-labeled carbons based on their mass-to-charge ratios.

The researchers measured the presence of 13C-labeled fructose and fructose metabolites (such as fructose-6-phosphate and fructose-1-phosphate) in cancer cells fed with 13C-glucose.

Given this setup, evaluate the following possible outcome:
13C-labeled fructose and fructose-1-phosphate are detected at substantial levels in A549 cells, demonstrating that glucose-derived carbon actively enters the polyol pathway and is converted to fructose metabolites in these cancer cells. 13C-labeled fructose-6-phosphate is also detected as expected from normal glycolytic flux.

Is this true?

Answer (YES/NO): YES